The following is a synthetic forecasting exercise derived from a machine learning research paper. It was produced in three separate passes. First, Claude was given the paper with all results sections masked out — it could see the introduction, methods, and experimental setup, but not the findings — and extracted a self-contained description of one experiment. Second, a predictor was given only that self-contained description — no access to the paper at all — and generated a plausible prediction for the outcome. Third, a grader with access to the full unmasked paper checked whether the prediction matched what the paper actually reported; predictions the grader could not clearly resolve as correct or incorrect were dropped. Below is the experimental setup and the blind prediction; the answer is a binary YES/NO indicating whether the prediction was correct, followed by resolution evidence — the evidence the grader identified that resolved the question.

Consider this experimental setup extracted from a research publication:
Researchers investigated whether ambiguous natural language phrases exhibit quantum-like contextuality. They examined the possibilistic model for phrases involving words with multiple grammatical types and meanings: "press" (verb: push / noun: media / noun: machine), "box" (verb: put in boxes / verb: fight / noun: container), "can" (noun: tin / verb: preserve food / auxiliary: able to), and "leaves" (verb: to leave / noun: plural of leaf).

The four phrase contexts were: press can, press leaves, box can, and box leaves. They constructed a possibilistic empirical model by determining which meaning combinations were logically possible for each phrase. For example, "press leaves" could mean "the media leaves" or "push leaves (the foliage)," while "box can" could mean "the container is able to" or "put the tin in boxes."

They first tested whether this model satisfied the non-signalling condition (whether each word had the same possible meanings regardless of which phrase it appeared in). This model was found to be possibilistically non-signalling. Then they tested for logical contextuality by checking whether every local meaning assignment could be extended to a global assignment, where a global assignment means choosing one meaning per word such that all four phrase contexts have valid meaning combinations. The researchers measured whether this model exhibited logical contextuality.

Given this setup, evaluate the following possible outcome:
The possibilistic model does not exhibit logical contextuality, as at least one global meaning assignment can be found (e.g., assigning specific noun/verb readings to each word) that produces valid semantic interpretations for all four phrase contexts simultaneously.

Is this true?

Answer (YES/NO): YES